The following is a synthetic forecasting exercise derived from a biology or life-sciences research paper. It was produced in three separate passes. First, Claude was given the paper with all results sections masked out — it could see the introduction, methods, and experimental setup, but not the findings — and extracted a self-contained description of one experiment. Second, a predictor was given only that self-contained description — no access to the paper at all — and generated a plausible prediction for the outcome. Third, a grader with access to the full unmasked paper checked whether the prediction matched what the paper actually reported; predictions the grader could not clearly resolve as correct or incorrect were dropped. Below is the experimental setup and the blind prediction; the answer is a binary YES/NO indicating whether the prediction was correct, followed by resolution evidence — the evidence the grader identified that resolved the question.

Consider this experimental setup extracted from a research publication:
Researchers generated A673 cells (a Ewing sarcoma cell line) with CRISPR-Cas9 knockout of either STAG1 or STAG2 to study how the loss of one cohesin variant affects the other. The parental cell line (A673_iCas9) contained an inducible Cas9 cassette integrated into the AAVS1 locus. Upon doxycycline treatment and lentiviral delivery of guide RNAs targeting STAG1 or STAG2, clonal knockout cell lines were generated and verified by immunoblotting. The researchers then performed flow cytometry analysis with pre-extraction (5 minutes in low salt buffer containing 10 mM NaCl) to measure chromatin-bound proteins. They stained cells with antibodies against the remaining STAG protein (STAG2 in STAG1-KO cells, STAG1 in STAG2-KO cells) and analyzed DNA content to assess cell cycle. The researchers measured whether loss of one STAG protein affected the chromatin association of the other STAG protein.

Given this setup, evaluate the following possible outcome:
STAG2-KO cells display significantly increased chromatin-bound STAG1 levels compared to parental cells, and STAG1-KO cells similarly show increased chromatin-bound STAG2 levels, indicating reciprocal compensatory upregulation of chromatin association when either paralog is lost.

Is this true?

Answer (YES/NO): NO